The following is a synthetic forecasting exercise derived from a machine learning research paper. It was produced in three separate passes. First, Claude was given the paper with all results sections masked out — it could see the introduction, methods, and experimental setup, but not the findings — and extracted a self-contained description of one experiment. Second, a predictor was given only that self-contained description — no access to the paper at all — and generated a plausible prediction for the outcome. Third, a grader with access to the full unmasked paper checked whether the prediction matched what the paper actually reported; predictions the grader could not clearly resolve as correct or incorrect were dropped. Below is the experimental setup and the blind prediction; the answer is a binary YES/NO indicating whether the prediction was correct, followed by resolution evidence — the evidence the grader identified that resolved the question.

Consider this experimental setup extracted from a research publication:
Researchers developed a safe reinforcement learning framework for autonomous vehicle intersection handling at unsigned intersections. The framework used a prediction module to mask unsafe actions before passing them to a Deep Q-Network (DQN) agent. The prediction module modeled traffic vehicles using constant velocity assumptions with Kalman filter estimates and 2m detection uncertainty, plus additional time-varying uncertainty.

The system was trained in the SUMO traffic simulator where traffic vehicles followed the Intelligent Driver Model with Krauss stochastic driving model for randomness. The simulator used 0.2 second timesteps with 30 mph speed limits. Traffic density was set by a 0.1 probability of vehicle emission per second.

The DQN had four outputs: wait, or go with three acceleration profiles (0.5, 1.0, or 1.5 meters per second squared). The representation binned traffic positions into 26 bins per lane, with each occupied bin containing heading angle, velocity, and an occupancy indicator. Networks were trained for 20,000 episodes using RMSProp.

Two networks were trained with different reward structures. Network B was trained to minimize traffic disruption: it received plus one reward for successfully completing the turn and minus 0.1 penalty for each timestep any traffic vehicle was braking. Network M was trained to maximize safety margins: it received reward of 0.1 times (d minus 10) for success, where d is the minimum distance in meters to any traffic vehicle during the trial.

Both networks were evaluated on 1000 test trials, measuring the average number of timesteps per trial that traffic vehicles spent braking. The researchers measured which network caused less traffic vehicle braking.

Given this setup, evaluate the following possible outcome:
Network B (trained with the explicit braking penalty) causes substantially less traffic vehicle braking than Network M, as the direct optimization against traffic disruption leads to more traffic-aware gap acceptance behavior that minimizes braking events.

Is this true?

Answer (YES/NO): YES